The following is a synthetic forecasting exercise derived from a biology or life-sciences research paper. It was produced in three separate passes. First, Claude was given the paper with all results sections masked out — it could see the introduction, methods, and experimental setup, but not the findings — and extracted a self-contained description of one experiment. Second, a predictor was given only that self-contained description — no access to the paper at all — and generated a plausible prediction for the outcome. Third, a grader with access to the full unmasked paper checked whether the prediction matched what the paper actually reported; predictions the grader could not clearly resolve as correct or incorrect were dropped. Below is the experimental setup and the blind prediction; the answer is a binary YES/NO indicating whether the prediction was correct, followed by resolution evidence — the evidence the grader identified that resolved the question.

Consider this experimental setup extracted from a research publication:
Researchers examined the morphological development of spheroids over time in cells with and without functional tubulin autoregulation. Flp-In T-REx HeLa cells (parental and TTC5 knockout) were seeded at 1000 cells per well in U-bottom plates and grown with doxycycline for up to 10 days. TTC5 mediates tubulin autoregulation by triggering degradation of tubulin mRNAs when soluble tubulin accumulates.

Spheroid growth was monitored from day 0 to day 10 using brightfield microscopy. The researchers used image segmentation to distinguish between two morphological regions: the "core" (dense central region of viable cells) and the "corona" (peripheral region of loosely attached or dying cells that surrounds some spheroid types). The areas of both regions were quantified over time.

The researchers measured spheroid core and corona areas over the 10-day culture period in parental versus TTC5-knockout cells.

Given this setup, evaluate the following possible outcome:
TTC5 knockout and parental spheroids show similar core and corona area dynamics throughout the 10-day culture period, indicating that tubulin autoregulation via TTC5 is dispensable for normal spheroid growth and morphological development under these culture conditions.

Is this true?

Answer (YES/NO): NO